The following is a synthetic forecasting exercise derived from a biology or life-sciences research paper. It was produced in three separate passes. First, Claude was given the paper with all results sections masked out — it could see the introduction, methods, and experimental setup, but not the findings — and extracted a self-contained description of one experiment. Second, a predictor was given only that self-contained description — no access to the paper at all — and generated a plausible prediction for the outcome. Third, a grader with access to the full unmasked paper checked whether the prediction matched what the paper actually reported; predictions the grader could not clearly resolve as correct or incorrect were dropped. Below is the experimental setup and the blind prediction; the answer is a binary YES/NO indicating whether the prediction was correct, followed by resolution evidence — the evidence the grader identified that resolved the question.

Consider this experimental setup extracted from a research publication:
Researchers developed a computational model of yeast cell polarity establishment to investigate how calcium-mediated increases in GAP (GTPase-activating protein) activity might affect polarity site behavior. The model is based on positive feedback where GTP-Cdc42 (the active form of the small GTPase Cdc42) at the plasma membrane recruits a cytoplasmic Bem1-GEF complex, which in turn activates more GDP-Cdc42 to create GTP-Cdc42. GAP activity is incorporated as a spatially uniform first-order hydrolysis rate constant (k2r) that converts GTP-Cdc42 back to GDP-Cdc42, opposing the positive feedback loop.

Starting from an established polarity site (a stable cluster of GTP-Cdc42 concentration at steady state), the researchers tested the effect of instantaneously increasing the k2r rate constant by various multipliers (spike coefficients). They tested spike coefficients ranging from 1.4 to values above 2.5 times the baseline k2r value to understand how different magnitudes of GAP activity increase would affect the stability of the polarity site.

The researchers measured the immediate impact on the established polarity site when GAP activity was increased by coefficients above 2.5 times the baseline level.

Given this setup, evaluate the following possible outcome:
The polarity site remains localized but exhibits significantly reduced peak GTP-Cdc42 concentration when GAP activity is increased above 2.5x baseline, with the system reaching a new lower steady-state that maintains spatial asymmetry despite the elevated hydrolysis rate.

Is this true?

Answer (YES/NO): NO